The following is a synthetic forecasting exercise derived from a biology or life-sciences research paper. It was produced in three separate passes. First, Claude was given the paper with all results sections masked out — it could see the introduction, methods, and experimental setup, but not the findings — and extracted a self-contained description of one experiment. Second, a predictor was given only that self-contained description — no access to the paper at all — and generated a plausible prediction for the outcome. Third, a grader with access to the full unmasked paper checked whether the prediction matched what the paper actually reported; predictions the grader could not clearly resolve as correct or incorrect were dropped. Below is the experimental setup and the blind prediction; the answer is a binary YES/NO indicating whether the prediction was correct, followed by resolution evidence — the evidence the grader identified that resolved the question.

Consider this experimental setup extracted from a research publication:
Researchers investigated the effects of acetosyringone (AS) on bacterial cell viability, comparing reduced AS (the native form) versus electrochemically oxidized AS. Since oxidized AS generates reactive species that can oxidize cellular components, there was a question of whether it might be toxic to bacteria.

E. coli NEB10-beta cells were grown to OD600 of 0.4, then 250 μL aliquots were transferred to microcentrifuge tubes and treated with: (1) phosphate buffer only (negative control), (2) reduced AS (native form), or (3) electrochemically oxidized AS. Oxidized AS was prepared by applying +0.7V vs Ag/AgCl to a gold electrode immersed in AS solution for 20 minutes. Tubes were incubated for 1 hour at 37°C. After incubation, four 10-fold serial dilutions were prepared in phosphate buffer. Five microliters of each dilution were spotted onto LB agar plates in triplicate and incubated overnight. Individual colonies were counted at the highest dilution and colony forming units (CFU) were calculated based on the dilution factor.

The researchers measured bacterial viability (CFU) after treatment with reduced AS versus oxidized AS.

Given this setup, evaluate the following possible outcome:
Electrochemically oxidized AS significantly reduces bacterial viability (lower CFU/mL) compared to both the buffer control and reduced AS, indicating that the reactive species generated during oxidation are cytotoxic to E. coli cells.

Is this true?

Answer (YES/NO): YES